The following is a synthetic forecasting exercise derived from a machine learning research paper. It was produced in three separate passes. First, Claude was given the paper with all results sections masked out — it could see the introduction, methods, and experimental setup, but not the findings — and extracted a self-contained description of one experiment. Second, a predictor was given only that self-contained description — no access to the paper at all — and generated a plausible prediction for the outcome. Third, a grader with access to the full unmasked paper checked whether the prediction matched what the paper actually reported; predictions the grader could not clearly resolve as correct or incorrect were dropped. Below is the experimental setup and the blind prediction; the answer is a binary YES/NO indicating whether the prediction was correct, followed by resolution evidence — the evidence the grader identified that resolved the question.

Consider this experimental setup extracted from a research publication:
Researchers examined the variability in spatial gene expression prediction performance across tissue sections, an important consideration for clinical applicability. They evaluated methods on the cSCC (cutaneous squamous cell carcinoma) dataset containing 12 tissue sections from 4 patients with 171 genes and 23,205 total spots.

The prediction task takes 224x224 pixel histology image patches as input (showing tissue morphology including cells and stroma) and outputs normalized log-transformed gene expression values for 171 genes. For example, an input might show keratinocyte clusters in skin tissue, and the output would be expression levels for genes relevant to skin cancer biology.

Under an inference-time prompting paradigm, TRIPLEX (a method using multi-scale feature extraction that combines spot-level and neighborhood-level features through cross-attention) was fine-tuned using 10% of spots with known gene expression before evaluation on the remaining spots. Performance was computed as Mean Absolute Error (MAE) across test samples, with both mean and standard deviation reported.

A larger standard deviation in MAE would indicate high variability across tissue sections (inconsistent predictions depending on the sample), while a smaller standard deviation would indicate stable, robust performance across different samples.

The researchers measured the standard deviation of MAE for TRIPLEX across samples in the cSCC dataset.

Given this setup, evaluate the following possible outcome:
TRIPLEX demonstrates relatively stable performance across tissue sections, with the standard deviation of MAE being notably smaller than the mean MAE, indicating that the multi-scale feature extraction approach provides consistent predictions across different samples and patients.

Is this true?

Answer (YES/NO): NO